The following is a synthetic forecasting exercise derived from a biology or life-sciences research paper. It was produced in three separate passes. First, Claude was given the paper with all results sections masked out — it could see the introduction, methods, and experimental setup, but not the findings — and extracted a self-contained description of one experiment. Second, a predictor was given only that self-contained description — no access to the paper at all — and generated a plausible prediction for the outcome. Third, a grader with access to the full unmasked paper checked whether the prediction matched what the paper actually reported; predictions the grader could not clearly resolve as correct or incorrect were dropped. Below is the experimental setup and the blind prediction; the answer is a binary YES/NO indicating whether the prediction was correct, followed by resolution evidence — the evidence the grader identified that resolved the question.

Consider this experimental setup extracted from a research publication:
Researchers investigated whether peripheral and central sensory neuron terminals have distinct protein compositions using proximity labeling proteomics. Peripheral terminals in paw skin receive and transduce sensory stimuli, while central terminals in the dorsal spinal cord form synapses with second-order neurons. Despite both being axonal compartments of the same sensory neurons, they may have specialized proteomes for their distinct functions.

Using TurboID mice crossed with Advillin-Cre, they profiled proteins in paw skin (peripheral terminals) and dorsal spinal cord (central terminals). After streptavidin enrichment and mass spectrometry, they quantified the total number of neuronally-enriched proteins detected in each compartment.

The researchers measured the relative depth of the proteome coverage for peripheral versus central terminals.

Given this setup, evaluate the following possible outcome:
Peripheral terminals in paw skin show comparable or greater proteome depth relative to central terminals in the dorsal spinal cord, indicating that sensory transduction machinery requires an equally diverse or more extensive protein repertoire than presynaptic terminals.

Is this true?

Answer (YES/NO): NO